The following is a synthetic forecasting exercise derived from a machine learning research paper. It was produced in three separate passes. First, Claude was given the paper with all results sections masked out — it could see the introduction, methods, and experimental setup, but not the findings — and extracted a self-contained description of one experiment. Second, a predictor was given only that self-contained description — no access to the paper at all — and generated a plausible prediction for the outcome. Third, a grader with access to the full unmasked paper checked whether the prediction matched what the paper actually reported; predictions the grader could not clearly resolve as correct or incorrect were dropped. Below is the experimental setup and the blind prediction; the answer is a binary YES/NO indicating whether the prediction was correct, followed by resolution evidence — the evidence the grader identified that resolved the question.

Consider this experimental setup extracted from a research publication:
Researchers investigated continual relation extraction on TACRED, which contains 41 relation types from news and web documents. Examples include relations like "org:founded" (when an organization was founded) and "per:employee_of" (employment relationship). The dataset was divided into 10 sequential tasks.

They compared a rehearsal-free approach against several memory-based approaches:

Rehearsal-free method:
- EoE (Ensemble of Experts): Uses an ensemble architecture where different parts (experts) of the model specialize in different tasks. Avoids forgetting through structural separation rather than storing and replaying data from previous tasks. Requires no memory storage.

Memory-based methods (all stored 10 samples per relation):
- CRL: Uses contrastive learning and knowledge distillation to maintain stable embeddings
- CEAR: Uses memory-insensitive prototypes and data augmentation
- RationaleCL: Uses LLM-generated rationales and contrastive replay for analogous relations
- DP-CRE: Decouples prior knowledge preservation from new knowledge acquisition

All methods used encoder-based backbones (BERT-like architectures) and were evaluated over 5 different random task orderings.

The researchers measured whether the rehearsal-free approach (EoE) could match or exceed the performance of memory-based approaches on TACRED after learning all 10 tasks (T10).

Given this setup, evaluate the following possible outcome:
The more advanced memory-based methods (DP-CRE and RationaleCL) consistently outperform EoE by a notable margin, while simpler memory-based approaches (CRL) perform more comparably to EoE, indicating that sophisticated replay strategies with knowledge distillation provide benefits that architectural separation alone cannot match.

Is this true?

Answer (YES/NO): NO